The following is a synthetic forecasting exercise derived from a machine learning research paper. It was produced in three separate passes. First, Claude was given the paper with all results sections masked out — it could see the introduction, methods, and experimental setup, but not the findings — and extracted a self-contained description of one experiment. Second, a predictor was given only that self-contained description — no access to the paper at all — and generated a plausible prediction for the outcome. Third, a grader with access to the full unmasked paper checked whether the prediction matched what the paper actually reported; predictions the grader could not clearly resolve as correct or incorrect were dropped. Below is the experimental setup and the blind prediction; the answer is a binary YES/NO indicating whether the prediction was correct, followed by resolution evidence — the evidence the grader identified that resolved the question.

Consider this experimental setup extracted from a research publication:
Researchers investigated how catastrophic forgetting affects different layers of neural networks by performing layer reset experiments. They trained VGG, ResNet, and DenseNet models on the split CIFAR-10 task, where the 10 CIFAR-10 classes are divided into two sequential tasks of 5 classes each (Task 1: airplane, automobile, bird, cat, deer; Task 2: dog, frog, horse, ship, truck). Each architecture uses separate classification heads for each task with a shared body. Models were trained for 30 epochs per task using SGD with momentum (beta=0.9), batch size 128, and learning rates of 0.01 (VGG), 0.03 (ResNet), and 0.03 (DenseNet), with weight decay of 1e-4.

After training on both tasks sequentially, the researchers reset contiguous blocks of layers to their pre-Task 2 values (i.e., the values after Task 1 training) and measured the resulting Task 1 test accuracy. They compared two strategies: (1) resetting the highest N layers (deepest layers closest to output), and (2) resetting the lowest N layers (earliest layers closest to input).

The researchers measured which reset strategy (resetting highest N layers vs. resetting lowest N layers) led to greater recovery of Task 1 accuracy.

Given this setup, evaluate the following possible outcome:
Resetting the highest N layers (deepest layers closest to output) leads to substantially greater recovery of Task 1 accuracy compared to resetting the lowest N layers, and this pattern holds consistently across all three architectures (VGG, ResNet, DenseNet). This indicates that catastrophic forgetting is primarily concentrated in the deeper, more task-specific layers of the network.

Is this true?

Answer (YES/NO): YES